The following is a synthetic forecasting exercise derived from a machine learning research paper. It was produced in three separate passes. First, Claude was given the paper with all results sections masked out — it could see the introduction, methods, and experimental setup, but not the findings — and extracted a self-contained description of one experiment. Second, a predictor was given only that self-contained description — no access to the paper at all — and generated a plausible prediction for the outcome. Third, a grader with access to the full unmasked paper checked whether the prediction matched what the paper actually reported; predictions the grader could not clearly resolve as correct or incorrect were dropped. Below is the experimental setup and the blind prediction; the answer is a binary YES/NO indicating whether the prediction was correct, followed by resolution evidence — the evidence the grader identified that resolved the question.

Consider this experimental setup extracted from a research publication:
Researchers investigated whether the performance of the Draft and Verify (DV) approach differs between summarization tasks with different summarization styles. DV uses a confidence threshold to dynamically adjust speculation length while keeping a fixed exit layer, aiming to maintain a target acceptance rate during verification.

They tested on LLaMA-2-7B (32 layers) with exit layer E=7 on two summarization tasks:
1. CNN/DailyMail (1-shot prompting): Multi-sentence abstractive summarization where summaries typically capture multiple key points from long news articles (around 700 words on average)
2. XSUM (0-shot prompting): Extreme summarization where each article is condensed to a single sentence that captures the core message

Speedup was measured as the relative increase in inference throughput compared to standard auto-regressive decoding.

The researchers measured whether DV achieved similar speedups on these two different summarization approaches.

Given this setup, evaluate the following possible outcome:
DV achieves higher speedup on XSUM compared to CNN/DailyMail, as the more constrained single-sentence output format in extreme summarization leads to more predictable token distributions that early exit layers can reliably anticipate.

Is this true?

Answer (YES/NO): NO